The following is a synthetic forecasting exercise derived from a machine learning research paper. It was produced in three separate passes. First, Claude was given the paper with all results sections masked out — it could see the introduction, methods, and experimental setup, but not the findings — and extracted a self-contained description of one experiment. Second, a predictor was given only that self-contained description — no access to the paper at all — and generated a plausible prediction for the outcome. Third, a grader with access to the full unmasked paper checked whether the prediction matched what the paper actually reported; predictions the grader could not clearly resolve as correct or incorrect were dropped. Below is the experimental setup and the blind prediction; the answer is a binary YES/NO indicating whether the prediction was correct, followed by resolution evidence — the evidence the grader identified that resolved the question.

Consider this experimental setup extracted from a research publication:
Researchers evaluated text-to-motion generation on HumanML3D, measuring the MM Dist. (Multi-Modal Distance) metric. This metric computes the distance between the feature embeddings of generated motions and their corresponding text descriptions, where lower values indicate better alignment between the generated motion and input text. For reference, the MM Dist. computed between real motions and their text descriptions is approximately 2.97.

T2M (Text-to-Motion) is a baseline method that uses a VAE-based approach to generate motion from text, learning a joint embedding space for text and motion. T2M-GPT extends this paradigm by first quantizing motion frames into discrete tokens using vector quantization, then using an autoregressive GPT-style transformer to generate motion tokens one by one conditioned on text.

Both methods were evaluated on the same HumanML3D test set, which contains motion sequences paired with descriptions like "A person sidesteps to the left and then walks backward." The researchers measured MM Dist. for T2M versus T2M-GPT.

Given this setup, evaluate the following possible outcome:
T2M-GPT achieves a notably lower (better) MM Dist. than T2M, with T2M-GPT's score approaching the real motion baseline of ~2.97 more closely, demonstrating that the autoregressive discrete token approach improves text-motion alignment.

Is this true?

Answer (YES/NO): YES